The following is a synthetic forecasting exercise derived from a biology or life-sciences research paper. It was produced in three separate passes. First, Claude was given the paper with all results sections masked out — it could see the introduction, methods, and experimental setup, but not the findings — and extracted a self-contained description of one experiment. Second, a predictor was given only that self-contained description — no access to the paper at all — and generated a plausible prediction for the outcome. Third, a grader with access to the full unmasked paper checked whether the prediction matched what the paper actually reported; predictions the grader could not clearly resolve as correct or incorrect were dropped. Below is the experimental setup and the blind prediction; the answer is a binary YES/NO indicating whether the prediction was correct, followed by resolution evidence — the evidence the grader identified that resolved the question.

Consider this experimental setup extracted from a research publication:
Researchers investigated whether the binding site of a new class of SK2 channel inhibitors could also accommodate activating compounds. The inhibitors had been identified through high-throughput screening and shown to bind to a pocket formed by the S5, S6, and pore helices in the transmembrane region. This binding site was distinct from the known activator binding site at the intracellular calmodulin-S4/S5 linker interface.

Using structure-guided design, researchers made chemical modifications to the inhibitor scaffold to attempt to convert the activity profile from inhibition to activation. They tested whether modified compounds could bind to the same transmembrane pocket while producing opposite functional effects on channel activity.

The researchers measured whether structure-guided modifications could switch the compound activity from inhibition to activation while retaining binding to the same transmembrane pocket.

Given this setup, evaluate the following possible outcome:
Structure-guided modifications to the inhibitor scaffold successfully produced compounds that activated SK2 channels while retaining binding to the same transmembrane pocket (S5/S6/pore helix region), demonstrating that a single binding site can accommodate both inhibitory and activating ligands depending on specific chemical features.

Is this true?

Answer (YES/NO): YES